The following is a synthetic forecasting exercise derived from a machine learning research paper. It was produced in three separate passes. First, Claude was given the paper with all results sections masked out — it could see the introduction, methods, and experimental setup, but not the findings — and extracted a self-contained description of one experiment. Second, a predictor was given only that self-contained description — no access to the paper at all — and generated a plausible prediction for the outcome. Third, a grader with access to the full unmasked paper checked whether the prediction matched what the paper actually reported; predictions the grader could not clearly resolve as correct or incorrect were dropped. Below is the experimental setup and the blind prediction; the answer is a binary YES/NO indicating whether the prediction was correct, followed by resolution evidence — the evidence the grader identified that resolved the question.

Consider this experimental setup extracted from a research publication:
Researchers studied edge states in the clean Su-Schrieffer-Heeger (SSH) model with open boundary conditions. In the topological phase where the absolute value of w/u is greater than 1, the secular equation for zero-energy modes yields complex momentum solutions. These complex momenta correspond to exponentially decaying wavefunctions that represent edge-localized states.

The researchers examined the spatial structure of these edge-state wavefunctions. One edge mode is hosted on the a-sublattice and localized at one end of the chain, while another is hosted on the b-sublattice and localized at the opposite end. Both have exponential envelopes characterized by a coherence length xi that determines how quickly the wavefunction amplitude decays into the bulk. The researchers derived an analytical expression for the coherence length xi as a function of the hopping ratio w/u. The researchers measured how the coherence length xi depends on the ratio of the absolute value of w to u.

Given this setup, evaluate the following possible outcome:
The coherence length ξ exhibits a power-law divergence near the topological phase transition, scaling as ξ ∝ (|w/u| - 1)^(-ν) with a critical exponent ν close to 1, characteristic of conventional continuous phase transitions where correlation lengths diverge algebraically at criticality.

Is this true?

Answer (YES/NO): NO